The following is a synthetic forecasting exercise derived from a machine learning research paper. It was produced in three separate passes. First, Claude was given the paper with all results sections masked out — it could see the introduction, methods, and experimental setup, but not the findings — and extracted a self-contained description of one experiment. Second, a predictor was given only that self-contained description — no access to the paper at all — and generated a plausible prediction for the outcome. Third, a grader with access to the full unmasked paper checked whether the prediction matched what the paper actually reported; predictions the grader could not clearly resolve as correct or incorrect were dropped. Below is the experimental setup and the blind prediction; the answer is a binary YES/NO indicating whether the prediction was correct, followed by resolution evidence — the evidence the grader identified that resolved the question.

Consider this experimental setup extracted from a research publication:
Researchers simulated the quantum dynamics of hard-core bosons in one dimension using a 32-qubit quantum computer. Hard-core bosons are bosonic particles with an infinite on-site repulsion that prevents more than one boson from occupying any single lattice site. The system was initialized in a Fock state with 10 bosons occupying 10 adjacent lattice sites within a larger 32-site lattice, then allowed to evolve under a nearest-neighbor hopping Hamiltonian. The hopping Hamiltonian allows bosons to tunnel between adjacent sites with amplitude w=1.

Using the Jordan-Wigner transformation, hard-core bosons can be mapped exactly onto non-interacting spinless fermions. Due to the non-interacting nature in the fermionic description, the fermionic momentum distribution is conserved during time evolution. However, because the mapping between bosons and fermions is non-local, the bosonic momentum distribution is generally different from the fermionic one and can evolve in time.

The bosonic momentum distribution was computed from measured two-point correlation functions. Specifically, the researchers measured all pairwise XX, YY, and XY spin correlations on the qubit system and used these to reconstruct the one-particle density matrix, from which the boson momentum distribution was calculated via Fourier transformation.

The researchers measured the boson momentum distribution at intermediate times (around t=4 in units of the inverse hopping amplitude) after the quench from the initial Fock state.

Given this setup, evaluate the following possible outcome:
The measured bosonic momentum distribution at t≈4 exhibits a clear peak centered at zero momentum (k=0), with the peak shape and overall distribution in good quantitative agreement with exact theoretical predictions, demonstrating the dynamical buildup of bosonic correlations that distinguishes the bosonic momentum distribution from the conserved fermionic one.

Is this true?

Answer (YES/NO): NO